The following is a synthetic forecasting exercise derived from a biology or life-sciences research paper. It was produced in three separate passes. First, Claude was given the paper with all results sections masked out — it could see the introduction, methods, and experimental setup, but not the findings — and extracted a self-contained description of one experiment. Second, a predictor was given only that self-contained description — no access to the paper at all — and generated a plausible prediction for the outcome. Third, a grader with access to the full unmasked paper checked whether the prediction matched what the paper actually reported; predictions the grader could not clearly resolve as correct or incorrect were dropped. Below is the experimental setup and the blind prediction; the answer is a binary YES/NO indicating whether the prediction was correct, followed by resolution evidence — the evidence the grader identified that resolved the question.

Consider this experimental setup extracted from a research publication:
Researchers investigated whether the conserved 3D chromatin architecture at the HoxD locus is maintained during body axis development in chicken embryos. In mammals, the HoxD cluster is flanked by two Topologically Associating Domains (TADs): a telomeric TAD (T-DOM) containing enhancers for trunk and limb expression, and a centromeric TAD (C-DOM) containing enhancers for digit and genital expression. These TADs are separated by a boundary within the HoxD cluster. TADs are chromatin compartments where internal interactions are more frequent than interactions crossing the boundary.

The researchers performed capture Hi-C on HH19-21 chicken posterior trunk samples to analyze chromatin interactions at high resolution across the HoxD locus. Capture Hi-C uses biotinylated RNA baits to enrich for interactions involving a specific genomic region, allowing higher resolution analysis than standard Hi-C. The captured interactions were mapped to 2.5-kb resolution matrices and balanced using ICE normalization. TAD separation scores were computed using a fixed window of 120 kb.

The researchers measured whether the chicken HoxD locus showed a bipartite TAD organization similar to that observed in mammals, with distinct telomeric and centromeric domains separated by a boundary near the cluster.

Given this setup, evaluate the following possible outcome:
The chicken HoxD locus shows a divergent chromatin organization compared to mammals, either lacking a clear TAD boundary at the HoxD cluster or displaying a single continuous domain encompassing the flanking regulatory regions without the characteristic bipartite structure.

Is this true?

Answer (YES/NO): NO